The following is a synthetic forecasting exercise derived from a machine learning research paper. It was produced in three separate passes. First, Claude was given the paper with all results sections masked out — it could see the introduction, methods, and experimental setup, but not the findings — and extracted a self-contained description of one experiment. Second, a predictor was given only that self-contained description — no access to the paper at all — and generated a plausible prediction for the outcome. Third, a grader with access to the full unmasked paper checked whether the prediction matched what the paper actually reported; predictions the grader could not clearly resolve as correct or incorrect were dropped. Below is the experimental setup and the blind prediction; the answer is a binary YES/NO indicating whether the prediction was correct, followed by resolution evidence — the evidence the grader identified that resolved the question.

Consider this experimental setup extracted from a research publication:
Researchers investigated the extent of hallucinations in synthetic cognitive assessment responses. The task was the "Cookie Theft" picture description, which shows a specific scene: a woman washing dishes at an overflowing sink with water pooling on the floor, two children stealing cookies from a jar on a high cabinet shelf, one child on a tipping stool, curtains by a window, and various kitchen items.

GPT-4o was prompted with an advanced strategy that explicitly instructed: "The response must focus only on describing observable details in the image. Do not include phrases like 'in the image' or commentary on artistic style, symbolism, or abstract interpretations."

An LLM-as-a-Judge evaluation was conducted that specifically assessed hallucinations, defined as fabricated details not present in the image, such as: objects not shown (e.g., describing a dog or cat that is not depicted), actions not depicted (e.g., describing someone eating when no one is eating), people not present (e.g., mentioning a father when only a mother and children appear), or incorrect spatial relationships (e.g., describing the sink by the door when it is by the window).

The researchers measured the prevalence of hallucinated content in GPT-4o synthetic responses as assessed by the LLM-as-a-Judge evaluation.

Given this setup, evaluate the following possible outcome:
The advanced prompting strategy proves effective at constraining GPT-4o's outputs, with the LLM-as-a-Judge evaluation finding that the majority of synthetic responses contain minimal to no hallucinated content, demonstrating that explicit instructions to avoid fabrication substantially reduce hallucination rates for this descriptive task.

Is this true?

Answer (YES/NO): NO